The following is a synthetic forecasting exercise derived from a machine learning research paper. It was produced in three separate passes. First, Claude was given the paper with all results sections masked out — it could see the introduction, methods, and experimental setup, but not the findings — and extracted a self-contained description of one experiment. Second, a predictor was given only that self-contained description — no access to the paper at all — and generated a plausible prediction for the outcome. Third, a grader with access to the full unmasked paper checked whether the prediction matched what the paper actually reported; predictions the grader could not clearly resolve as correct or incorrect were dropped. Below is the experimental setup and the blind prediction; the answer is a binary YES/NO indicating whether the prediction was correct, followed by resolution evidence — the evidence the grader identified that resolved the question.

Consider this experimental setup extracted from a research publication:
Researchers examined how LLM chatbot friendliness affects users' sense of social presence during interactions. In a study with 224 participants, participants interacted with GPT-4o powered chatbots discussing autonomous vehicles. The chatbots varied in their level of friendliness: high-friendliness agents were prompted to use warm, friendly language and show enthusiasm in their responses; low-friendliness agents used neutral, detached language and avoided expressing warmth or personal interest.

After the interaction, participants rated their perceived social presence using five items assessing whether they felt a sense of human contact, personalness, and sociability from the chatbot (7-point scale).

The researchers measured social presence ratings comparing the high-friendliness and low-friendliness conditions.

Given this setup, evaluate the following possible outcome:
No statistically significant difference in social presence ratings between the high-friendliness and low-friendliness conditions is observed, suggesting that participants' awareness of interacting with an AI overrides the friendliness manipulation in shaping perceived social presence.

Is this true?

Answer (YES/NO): NO